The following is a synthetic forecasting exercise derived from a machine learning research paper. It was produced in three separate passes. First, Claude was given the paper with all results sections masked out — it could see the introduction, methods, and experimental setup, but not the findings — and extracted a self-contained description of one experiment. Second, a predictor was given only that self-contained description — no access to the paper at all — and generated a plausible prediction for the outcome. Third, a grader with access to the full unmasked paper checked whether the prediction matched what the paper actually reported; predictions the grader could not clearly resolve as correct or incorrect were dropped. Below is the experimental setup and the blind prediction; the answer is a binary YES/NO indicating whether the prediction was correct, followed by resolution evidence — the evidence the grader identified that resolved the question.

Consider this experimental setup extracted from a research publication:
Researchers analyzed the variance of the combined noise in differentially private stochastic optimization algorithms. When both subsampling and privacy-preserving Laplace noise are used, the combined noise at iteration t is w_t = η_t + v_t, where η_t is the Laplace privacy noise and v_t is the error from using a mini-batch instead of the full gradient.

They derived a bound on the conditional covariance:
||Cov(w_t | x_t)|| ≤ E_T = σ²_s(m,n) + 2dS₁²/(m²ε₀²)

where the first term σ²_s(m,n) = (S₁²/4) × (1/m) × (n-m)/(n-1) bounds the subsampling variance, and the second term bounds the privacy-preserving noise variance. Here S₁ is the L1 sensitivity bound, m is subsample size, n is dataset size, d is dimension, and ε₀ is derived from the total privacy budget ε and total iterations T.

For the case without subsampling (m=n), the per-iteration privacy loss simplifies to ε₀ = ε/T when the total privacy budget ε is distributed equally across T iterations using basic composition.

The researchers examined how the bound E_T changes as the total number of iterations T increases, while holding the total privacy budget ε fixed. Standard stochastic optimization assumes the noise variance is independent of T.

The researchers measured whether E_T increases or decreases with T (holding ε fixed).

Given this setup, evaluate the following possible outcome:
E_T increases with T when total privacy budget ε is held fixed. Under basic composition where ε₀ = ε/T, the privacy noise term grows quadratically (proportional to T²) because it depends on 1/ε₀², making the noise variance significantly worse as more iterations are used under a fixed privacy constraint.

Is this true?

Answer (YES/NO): YES